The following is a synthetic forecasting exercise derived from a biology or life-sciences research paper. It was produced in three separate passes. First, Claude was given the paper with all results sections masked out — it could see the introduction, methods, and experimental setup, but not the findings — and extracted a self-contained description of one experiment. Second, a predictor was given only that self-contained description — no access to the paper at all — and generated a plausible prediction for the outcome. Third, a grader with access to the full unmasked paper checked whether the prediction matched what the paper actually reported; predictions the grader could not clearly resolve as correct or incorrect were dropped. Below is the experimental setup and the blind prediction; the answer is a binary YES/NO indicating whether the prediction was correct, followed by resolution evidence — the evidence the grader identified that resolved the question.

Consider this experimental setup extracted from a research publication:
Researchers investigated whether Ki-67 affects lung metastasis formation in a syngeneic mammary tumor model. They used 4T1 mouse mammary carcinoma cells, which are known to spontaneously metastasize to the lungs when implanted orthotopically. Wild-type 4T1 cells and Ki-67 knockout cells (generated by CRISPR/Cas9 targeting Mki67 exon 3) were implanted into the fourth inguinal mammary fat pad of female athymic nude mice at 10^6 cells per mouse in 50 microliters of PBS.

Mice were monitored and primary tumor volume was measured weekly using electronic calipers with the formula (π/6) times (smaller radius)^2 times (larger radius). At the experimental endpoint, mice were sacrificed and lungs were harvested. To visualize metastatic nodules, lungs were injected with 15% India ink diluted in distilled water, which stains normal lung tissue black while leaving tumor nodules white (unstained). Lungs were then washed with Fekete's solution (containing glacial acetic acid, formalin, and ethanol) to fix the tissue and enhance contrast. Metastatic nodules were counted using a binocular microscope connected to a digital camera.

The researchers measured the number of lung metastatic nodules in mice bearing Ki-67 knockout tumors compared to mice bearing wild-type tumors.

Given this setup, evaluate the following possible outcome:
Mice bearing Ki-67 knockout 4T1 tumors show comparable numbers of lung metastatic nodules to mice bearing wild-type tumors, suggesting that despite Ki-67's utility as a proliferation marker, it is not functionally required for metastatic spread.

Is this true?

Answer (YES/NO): NO